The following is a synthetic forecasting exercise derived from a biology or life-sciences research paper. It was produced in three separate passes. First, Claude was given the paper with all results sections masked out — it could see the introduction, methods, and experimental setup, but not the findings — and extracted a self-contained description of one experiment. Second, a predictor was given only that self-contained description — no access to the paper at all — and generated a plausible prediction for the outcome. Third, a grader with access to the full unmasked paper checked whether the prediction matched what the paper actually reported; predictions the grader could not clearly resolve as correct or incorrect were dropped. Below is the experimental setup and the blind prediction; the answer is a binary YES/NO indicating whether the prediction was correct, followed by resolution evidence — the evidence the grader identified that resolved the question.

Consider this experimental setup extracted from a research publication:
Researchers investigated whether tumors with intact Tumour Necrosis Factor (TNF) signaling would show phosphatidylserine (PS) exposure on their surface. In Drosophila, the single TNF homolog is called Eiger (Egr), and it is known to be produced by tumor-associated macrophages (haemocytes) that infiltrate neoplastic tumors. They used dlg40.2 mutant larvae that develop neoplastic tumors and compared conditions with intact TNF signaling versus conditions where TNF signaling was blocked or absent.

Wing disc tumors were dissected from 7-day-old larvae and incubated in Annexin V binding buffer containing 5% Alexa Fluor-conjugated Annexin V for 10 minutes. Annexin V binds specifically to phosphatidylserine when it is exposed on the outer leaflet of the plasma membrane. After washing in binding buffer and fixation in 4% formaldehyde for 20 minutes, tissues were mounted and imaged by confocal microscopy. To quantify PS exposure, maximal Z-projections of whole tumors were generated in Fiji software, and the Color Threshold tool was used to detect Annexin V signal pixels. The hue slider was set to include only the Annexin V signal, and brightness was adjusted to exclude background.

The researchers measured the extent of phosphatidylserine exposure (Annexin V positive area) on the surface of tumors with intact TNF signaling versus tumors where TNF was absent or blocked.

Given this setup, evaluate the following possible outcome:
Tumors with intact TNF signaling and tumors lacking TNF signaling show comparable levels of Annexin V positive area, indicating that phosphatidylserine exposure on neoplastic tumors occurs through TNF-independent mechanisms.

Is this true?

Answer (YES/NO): NO